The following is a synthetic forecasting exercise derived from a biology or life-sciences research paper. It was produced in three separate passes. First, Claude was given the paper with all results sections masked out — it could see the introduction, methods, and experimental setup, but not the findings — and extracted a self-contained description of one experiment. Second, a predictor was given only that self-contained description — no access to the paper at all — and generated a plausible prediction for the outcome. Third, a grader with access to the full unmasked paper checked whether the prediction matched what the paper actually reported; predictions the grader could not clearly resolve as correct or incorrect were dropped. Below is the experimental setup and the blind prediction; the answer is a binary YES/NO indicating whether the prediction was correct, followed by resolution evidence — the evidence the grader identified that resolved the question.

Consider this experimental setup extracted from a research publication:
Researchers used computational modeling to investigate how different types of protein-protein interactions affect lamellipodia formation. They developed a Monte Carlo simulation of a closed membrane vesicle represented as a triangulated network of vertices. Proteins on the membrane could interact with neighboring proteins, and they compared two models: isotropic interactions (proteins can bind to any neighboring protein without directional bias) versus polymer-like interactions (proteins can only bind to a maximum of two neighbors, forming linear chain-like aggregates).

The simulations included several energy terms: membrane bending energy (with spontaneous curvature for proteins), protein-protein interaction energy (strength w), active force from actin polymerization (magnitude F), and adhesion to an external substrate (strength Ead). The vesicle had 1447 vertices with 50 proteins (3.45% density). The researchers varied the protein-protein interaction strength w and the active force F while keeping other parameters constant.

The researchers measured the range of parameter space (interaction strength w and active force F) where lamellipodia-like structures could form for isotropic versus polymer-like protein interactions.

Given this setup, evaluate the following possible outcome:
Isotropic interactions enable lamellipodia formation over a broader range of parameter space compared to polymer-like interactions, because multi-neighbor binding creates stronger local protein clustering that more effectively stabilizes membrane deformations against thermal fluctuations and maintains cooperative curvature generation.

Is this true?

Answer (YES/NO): NO